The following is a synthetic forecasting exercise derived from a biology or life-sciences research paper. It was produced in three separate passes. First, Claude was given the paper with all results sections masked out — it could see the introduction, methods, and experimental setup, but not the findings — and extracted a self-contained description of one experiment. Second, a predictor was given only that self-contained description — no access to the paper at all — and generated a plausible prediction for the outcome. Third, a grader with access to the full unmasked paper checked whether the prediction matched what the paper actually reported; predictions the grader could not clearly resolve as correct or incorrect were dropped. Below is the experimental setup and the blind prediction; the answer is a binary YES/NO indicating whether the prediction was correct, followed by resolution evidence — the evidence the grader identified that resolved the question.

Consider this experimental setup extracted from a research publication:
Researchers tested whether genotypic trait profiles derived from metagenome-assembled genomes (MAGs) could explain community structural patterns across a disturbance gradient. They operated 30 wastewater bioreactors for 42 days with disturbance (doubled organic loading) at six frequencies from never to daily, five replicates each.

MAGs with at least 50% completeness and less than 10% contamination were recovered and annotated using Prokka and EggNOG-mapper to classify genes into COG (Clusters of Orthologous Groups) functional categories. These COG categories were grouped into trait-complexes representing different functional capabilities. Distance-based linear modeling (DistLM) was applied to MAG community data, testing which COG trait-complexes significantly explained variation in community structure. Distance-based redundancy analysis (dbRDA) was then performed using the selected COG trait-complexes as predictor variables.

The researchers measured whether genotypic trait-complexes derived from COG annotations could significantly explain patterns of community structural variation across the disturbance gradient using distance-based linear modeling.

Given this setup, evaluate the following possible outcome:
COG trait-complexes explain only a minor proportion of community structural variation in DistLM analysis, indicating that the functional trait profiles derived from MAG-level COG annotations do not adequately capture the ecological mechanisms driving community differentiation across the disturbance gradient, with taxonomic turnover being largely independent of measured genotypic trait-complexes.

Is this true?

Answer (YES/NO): NO